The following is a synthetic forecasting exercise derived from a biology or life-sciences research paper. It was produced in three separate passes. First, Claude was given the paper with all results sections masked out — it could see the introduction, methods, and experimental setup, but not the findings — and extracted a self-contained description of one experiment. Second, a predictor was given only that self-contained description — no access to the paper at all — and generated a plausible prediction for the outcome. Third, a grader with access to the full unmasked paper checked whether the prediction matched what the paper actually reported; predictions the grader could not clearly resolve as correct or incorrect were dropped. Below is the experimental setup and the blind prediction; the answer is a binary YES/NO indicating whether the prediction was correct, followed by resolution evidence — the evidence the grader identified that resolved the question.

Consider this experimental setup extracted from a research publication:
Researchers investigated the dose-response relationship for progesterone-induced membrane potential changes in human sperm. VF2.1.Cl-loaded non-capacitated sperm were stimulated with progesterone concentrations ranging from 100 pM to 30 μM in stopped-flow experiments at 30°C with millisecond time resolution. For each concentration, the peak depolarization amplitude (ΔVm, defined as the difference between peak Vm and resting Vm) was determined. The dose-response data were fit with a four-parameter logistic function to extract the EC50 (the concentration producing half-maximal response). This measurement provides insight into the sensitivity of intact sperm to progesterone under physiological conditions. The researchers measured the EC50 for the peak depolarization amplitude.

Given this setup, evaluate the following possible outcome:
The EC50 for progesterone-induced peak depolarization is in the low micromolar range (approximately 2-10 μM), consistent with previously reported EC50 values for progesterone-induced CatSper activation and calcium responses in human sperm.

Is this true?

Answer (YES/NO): NO